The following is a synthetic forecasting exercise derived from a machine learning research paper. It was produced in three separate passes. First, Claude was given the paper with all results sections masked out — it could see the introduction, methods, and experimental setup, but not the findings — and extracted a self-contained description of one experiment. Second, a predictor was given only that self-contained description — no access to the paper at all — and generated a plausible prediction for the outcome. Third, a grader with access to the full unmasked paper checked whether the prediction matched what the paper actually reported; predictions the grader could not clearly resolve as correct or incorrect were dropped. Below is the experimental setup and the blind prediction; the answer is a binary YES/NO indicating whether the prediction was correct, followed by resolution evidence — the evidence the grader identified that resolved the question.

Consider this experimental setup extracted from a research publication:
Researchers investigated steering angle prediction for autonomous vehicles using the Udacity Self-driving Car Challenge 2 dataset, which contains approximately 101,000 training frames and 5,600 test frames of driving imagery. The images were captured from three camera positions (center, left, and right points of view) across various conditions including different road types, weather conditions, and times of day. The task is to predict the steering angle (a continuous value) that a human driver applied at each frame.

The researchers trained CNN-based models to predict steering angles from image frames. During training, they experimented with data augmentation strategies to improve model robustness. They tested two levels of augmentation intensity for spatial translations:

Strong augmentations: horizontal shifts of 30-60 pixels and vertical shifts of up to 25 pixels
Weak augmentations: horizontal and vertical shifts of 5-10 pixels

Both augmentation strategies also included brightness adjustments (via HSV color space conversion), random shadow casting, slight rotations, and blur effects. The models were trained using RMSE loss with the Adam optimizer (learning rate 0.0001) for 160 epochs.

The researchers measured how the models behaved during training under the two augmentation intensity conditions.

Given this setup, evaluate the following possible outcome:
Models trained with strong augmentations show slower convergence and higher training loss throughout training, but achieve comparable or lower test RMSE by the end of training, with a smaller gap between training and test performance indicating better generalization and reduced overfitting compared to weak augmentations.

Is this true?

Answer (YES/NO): NO